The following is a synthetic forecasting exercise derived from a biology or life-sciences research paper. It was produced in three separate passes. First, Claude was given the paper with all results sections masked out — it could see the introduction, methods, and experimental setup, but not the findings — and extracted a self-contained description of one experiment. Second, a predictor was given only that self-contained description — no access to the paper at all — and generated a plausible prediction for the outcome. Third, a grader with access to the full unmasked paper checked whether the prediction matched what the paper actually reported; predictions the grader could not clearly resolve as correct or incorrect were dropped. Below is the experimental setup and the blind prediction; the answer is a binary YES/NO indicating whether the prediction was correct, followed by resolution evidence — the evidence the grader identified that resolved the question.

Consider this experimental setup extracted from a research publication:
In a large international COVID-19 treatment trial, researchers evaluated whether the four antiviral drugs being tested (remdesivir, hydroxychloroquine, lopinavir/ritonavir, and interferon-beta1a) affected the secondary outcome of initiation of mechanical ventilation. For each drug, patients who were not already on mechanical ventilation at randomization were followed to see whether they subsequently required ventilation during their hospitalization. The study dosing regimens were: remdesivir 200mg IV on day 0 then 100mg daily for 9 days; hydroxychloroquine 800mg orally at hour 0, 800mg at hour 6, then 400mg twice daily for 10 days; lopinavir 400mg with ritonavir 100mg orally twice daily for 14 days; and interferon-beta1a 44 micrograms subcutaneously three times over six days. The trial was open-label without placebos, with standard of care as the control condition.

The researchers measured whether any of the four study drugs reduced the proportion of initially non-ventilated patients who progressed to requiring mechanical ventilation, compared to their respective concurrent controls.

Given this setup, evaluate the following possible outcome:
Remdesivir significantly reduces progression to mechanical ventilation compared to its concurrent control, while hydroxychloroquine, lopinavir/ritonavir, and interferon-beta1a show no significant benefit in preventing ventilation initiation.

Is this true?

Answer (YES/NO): NO